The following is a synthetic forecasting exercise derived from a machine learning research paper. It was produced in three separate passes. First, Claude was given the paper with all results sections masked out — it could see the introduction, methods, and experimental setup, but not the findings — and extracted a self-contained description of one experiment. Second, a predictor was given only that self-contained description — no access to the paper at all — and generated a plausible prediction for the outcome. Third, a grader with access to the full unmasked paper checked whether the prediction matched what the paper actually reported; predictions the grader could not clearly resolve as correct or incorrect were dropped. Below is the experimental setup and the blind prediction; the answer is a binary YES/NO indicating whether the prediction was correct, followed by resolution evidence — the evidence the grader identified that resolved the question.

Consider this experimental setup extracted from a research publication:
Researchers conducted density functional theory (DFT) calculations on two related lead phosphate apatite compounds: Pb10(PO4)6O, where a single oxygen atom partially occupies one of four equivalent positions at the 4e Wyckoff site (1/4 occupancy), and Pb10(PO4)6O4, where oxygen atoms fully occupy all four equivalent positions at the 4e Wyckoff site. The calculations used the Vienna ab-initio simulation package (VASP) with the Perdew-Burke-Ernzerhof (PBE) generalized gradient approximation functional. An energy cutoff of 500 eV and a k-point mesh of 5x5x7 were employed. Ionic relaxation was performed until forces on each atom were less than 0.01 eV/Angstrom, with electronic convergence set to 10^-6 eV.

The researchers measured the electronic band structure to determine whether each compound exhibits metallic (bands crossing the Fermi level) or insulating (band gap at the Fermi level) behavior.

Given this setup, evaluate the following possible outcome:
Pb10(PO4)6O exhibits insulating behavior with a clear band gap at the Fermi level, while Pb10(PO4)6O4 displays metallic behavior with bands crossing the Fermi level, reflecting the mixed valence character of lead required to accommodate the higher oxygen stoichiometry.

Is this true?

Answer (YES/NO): YES